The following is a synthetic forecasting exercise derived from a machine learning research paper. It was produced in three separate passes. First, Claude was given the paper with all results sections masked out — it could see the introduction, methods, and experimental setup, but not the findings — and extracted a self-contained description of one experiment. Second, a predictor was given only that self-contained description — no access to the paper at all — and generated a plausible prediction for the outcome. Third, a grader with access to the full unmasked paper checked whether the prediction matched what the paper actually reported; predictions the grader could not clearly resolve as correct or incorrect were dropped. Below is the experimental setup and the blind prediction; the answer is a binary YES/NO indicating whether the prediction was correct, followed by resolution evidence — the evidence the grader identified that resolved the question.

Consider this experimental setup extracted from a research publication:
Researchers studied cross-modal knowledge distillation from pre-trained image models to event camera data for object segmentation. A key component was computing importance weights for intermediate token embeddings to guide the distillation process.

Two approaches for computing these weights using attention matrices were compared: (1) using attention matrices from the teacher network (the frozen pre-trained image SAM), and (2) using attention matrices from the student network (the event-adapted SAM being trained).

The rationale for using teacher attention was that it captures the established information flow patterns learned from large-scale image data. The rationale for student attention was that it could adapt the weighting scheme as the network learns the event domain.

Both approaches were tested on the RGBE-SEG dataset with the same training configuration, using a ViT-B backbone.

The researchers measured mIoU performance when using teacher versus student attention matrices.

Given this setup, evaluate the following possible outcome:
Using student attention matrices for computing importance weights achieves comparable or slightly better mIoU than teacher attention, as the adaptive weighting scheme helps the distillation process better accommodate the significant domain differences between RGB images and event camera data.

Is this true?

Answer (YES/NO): NO